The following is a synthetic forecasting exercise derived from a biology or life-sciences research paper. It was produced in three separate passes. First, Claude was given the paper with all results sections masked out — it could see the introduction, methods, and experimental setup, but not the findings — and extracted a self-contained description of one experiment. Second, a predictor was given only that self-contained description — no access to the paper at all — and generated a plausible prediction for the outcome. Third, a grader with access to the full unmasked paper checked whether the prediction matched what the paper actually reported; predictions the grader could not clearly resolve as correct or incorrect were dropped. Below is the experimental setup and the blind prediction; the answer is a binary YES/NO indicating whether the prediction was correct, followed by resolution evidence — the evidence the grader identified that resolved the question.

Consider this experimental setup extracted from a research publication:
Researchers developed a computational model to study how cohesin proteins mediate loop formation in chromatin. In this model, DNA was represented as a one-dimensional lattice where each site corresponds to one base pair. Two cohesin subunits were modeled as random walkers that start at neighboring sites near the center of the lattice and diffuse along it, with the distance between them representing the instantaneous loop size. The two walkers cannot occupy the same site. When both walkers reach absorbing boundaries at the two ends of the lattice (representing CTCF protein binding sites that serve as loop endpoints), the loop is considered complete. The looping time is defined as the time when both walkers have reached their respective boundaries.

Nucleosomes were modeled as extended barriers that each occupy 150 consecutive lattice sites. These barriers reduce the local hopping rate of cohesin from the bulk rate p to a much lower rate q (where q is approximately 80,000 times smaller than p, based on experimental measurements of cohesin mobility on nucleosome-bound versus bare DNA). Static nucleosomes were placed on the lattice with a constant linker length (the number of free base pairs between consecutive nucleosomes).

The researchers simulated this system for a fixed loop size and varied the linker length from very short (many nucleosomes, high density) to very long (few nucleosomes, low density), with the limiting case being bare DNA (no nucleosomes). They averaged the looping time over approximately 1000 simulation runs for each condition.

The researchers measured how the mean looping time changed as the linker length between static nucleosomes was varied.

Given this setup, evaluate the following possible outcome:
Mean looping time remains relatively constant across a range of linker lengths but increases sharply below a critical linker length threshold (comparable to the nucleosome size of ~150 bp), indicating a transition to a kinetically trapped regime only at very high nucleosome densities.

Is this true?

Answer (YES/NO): NO